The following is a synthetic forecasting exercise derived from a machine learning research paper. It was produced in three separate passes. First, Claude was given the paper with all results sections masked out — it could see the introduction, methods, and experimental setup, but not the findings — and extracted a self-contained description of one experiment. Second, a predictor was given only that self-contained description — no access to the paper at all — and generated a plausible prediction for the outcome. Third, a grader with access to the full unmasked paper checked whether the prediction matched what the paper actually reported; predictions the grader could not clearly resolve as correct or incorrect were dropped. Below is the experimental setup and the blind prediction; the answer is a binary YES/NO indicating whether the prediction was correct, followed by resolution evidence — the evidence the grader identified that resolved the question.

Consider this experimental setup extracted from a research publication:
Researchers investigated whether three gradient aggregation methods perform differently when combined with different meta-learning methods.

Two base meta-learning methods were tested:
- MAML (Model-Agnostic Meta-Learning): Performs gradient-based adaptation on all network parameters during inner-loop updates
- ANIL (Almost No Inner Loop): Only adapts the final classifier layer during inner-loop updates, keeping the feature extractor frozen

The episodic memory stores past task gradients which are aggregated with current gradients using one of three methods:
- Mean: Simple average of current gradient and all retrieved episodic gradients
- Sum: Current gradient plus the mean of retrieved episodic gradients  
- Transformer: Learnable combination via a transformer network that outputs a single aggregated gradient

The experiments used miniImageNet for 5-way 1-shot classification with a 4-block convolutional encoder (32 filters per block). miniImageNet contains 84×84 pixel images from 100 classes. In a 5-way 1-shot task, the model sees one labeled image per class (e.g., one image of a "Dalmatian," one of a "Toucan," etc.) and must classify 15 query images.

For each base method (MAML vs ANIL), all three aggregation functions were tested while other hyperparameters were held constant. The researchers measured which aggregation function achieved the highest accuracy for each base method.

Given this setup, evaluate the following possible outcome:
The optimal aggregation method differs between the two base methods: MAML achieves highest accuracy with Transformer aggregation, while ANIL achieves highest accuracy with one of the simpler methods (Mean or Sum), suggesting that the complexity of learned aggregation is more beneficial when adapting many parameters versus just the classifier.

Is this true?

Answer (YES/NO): NO